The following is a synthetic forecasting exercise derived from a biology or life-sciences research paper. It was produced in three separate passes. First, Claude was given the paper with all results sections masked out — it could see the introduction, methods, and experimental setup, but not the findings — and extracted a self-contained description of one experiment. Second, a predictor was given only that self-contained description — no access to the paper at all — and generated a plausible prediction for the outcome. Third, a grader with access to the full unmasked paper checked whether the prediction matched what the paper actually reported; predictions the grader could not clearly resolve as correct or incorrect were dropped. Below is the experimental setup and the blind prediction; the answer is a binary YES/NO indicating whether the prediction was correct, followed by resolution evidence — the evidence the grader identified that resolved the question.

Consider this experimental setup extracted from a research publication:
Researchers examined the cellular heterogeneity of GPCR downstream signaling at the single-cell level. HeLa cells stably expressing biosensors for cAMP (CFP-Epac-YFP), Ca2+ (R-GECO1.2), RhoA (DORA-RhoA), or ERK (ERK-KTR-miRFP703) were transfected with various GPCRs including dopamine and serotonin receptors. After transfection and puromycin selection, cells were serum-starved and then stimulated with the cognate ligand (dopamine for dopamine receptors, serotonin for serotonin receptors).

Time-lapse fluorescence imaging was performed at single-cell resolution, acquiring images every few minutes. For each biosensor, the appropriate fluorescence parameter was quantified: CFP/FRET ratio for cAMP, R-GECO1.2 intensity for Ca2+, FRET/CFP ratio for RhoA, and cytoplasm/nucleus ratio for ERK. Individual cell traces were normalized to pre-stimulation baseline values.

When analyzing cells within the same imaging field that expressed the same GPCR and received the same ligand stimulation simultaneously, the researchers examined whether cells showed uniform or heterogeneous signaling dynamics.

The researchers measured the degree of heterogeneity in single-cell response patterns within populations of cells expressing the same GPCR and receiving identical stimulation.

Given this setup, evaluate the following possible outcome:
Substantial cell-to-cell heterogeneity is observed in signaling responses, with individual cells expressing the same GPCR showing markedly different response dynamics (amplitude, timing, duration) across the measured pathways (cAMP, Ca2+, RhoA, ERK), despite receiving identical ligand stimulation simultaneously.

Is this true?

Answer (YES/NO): YES